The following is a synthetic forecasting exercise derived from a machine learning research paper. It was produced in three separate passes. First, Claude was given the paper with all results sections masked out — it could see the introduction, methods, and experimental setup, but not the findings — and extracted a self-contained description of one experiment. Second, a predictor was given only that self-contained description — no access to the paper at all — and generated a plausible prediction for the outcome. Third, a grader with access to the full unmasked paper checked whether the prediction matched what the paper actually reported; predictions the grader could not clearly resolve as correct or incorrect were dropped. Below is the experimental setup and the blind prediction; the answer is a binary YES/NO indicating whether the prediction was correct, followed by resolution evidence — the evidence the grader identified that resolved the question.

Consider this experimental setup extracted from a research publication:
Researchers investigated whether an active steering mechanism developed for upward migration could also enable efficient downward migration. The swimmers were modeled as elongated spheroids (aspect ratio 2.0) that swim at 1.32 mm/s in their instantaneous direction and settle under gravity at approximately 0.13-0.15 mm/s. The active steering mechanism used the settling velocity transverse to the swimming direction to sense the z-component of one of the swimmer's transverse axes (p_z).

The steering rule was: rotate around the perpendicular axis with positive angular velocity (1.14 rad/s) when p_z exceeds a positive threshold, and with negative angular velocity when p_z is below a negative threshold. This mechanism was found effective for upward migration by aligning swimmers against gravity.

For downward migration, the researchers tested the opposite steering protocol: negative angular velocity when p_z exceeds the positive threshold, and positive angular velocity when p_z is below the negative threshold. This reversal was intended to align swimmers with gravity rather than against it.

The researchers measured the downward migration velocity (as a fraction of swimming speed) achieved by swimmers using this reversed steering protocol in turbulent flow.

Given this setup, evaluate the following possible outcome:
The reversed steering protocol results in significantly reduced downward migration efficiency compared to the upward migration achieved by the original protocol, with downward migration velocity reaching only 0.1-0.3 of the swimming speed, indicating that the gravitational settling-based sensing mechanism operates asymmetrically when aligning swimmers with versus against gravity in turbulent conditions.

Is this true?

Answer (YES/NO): NO